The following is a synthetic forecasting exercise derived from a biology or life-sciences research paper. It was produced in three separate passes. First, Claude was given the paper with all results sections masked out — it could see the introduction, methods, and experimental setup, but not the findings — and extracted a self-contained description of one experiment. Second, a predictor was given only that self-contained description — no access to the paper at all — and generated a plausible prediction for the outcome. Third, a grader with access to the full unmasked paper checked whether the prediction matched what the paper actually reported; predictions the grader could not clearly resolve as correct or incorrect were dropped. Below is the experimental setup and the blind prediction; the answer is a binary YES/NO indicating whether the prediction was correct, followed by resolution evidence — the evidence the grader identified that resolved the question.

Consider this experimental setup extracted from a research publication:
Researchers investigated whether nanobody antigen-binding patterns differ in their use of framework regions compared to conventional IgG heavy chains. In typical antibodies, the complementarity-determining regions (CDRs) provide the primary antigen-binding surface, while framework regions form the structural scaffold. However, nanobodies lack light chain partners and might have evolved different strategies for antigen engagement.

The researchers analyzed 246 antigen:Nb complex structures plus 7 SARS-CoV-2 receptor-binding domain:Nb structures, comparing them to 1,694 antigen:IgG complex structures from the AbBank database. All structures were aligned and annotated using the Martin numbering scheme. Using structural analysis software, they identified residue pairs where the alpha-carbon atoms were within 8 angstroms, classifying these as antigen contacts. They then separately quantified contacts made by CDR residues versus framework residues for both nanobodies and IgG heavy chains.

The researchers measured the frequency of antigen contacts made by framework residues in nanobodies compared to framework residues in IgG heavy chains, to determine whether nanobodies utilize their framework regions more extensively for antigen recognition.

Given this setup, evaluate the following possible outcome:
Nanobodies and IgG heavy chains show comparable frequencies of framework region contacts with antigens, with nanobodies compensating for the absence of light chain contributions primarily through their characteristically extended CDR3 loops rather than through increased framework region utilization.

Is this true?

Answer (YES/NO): NO